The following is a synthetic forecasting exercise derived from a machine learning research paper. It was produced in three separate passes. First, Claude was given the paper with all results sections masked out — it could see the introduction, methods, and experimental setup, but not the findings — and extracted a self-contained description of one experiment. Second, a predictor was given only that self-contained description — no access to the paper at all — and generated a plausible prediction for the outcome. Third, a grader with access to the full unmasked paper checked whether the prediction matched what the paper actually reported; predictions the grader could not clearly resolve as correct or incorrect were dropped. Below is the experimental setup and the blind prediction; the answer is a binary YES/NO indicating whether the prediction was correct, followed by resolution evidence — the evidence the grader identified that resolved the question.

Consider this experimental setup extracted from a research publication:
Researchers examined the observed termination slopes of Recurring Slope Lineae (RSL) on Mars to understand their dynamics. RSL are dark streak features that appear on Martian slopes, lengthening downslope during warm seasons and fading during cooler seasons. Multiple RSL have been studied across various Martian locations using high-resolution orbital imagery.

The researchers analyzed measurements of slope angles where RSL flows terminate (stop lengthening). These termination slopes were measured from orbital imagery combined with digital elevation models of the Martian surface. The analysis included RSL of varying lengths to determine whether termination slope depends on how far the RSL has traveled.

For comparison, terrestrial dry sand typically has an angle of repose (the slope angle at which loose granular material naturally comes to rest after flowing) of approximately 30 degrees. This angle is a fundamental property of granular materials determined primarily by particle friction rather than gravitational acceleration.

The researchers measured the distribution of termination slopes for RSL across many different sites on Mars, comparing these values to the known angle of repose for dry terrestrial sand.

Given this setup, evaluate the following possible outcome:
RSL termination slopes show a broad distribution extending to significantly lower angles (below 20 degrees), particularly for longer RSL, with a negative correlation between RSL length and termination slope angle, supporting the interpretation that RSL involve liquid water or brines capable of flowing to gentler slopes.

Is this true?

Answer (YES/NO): NO